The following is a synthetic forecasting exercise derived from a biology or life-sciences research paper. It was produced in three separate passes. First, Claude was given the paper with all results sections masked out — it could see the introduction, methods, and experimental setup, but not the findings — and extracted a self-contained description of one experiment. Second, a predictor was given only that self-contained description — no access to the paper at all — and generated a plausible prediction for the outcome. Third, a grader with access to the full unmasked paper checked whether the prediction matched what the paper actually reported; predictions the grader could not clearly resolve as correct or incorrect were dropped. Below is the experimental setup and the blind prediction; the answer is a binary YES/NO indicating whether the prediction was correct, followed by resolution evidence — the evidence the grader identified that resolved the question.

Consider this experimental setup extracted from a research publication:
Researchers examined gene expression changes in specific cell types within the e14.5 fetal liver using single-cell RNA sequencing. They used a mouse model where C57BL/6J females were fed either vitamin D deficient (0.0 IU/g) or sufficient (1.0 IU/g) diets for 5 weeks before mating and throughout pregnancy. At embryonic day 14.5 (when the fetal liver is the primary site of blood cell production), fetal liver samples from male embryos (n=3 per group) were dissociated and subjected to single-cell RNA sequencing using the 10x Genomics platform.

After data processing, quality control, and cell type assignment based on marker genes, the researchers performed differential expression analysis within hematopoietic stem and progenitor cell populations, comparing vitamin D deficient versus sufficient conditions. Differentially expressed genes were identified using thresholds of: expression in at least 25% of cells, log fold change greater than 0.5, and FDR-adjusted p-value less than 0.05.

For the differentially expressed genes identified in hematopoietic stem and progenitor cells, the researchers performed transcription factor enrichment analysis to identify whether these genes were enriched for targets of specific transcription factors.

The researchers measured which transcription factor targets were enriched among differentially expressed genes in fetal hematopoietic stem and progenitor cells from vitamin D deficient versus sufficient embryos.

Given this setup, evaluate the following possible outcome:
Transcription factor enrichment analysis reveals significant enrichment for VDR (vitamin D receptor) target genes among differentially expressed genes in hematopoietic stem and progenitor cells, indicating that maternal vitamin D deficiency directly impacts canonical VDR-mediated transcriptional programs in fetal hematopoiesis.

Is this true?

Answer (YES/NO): NO